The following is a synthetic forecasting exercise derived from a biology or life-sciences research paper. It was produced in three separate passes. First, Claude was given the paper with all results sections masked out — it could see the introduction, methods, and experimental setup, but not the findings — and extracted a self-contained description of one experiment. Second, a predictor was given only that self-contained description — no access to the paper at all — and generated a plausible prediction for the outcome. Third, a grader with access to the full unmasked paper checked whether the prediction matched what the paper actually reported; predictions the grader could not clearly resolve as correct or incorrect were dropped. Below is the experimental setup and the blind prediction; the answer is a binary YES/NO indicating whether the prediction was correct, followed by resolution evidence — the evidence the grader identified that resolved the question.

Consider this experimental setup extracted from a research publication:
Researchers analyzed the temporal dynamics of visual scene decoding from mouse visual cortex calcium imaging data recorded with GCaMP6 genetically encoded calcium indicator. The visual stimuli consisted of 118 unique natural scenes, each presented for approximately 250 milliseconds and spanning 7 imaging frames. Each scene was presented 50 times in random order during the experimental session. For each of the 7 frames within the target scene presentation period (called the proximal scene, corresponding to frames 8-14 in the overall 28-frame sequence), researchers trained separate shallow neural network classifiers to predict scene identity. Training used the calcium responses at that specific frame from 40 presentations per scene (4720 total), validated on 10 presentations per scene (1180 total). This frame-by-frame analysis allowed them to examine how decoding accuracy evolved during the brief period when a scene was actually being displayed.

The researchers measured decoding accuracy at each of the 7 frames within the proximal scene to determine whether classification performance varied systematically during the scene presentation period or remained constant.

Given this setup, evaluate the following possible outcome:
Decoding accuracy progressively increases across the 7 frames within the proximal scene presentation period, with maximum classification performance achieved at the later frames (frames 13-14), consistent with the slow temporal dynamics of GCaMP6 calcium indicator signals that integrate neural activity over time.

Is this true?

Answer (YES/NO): NO